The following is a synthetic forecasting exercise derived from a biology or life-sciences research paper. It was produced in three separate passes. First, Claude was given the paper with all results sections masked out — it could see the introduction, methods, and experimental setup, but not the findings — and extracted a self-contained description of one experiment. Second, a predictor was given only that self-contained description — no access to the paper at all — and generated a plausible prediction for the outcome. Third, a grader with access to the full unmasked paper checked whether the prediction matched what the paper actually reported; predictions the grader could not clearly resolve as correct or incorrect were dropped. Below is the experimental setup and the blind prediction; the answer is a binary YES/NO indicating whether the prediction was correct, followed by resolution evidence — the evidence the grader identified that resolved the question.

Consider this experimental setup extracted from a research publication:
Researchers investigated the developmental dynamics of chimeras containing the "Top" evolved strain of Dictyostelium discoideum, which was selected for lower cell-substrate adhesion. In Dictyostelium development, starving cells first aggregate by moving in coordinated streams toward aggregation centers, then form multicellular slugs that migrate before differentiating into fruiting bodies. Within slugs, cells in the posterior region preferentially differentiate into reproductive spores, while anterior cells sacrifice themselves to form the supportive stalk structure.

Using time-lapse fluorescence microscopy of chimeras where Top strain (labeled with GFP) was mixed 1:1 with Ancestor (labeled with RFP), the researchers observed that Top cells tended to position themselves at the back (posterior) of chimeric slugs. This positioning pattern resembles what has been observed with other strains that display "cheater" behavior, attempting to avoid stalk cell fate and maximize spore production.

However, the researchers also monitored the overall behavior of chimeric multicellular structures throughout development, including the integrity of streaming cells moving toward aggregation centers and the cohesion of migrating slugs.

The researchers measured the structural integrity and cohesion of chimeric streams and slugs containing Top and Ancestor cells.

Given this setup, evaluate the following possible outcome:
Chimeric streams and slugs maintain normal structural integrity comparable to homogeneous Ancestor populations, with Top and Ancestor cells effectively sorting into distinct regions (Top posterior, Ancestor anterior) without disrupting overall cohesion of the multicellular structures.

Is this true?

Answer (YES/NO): NO